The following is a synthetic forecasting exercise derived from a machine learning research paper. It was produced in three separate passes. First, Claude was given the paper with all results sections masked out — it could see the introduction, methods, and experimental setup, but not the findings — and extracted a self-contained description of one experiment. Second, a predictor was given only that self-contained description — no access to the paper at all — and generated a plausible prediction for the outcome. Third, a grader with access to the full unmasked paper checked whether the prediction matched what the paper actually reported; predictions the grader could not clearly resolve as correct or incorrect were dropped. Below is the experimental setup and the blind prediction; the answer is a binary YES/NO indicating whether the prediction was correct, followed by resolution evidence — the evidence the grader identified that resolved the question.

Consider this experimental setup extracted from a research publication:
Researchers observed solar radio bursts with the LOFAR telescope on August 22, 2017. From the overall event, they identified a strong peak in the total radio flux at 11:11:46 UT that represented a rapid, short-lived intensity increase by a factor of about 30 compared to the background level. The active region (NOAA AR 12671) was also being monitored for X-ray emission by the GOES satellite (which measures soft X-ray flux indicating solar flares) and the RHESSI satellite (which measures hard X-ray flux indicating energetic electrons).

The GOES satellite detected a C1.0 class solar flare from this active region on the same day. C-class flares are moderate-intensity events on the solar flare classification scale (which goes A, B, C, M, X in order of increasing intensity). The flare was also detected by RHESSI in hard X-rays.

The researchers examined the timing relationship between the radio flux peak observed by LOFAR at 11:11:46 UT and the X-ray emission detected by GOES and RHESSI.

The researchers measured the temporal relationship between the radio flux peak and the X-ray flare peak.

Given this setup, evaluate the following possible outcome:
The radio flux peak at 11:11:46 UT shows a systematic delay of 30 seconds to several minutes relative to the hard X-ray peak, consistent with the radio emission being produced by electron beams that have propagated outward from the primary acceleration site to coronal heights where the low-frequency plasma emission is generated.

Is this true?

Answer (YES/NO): NO